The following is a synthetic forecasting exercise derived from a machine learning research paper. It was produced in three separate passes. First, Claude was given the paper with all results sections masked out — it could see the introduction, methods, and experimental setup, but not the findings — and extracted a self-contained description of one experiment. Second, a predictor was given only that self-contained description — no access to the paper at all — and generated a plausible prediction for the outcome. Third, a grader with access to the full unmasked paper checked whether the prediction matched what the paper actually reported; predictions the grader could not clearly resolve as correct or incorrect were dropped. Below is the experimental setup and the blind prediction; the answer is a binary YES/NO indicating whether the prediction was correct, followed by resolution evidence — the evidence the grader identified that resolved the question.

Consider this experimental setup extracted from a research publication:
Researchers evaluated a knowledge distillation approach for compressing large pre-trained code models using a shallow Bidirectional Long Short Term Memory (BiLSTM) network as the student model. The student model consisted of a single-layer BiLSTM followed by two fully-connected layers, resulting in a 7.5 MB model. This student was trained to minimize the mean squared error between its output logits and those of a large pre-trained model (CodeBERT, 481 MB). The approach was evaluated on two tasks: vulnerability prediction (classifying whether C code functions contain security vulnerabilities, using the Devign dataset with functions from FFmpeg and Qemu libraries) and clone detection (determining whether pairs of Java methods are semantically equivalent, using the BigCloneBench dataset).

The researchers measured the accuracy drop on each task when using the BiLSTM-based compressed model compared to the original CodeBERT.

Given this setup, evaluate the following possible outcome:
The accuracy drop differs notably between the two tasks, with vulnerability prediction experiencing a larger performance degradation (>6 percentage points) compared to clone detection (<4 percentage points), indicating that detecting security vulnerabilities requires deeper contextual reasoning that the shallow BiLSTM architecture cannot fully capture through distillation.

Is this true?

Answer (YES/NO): NO